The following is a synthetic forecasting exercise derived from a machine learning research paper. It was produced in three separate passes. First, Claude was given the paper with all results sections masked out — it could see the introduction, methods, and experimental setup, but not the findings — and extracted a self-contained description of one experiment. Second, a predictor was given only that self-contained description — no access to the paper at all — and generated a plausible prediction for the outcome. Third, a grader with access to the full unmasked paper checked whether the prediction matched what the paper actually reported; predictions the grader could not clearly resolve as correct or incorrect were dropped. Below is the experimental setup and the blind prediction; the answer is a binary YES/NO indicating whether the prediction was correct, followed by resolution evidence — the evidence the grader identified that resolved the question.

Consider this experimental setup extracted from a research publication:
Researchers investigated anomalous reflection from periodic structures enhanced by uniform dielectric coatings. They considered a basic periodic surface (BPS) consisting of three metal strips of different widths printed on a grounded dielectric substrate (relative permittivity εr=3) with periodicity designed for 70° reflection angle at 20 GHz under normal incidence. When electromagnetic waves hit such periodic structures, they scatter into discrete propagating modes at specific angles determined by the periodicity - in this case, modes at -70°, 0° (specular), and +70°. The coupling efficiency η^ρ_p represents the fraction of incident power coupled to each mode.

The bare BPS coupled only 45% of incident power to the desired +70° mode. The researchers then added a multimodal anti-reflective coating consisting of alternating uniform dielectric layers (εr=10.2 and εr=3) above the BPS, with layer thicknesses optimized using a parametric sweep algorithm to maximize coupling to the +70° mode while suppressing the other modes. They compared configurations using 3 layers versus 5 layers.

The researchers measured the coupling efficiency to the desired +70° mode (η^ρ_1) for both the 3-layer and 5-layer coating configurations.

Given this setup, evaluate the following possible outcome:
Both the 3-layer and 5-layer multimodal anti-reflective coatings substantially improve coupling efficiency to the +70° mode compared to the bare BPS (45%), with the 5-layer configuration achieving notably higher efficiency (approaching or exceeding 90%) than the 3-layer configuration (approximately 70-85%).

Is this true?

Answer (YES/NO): NO